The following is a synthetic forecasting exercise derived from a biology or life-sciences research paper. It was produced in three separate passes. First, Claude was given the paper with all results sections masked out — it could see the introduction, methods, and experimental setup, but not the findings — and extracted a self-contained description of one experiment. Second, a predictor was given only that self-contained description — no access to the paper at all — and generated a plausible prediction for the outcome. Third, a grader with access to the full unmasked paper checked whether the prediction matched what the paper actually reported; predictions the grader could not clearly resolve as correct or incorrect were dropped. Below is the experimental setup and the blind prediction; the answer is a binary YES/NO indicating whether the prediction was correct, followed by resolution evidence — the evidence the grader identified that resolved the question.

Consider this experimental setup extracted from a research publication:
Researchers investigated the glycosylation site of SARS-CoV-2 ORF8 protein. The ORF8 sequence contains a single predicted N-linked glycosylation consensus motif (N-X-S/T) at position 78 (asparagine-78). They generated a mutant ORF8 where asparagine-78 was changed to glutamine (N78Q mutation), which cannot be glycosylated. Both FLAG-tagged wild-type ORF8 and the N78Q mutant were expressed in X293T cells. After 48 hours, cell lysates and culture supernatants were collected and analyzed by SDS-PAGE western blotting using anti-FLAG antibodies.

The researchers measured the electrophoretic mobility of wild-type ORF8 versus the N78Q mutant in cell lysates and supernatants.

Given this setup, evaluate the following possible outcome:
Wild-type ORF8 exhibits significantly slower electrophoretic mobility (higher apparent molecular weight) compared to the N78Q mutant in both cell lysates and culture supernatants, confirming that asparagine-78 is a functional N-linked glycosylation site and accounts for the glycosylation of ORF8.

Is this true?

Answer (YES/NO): NO